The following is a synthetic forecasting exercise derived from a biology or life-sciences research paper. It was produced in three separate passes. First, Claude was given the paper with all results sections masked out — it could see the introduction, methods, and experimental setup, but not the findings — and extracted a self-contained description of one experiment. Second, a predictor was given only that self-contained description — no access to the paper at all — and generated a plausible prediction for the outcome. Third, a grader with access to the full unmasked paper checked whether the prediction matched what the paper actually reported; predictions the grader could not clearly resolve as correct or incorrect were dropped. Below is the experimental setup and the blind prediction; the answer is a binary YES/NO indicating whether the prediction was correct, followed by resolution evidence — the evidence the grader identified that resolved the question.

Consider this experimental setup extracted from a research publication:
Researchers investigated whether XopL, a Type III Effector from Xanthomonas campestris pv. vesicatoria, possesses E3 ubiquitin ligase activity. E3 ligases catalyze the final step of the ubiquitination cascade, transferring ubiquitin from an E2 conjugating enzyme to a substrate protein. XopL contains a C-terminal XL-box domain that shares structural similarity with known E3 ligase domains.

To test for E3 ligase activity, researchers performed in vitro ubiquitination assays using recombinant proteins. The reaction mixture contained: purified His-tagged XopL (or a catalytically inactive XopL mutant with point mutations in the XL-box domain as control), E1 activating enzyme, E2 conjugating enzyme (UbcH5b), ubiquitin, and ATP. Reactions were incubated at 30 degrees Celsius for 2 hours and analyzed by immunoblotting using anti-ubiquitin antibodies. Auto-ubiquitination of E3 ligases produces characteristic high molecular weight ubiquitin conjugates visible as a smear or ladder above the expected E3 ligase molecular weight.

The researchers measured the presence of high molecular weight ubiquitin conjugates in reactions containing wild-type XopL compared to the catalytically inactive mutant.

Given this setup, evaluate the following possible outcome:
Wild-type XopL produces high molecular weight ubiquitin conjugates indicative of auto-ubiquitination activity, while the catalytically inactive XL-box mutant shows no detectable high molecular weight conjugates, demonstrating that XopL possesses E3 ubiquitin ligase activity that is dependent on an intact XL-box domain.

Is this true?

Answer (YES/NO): YES